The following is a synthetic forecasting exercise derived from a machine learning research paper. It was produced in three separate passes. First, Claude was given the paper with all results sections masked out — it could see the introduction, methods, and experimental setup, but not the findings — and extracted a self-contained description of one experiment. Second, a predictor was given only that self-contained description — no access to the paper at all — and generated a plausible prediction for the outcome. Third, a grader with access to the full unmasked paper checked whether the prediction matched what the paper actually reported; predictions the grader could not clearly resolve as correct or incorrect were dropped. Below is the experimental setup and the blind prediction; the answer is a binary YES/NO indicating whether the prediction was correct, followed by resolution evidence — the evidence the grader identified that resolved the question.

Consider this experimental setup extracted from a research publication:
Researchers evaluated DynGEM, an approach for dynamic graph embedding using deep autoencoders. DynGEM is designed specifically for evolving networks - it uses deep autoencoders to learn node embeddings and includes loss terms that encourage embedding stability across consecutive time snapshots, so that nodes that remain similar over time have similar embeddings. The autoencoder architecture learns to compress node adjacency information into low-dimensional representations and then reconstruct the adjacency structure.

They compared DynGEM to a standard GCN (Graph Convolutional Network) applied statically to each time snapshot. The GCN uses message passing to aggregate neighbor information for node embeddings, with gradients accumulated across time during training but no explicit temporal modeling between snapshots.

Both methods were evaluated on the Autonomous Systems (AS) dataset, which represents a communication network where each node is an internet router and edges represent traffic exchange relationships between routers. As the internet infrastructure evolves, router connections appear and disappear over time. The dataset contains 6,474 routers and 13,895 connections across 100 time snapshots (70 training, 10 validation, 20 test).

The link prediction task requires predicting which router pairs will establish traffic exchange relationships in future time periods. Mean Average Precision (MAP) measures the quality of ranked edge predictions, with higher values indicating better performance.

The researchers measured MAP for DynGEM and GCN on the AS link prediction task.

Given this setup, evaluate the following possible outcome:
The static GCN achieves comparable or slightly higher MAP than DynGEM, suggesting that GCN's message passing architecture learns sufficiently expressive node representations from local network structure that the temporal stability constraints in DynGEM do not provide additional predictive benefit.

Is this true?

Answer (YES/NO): NO